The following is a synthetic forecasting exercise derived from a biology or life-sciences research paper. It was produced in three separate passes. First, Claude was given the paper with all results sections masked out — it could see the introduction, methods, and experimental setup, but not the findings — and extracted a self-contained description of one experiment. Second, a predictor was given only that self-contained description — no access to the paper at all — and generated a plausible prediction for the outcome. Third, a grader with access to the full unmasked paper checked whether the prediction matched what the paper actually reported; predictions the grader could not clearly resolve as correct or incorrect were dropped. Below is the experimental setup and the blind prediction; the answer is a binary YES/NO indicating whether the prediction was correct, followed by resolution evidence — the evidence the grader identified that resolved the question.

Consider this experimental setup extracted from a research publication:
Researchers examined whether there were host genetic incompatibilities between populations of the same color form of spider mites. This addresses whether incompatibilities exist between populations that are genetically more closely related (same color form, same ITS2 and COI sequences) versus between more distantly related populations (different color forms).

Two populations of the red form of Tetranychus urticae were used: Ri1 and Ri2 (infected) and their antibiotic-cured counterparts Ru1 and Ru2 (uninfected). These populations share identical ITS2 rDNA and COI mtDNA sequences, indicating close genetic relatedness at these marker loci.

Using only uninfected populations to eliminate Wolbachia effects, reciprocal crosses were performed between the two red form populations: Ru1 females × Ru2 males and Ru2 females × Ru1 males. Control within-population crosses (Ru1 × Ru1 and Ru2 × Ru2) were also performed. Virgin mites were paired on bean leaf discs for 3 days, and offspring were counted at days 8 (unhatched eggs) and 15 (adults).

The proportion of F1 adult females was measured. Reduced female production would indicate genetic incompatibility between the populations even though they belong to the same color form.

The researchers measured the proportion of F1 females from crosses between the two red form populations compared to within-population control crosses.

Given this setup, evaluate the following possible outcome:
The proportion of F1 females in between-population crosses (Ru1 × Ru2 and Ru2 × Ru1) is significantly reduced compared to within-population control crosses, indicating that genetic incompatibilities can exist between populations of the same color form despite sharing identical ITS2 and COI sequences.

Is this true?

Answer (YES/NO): NO